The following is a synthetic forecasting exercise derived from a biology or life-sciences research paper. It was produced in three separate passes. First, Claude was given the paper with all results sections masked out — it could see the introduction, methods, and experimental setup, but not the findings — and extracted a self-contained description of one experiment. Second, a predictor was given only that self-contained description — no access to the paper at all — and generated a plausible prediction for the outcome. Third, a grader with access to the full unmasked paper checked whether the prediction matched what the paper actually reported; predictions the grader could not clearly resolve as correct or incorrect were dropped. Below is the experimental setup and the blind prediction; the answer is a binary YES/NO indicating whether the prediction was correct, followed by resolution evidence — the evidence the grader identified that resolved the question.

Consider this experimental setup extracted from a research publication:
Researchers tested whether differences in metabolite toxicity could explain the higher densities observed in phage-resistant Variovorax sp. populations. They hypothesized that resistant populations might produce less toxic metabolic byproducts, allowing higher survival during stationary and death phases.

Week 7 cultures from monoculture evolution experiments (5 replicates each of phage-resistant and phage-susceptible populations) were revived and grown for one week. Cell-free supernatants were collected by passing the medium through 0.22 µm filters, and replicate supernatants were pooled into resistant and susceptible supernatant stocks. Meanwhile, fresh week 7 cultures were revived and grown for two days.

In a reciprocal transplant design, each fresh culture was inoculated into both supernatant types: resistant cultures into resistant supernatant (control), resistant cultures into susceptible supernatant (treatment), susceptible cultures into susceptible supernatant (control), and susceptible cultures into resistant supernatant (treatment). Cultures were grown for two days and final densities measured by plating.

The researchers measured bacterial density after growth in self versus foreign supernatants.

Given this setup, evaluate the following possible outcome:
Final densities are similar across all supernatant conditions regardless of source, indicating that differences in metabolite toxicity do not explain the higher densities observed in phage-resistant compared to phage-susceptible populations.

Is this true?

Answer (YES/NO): YES